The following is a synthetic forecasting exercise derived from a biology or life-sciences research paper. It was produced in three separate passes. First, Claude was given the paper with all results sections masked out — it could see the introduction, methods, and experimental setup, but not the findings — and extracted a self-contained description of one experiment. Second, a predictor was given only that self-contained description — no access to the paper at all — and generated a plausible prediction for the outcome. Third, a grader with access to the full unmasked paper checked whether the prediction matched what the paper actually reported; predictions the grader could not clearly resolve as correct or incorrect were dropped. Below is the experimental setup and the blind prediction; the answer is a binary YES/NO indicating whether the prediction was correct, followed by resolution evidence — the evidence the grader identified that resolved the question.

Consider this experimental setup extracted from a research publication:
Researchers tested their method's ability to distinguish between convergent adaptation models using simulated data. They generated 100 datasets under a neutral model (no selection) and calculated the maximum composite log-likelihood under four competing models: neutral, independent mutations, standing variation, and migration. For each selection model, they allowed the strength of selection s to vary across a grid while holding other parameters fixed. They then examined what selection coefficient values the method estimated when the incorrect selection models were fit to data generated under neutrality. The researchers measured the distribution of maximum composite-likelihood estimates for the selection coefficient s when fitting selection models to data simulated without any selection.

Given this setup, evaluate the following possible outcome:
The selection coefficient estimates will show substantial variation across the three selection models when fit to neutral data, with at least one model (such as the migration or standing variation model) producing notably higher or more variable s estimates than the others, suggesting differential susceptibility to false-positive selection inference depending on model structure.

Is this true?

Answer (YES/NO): NO